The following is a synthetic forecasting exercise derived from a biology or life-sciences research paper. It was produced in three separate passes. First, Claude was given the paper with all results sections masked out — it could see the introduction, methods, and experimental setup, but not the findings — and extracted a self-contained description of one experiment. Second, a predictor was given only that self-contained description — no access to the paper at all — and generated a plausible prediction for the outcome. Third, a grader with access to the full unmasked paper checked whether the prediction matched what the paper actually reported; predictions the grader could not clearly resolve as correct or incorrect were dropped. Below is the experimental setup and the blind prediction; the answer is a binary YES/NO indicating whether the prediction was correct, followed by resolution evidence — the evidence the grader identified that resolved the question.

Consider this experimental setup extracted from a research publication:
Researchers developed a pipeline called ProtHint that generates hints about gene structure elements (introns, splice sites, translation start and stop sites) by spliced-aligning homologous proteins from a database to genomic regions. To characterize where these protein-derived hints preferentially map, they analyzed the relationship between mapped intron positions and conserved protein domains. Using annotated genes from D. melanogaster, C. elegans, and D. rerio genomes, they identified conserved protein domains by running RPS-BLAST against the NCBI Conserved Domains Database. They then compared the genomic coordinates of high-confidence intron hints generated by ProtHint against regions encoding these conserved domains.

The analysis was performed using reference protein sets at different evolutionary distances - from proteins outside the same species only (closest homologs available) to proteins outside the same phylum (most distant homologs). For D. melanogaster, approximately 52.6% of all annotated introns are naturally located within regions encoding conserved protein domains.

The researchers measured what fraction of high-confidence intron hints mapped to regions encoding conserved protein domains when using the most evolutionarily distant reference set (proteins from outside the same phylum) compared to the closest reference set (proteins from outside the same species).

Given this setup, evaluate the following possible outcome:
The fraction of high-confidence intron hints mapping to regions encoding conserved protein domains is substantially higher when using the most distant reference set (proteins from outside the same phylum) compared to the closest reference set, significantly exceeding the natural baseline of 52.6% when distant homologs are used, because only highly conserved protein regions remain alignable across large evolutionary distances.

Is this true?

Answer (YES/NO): YES